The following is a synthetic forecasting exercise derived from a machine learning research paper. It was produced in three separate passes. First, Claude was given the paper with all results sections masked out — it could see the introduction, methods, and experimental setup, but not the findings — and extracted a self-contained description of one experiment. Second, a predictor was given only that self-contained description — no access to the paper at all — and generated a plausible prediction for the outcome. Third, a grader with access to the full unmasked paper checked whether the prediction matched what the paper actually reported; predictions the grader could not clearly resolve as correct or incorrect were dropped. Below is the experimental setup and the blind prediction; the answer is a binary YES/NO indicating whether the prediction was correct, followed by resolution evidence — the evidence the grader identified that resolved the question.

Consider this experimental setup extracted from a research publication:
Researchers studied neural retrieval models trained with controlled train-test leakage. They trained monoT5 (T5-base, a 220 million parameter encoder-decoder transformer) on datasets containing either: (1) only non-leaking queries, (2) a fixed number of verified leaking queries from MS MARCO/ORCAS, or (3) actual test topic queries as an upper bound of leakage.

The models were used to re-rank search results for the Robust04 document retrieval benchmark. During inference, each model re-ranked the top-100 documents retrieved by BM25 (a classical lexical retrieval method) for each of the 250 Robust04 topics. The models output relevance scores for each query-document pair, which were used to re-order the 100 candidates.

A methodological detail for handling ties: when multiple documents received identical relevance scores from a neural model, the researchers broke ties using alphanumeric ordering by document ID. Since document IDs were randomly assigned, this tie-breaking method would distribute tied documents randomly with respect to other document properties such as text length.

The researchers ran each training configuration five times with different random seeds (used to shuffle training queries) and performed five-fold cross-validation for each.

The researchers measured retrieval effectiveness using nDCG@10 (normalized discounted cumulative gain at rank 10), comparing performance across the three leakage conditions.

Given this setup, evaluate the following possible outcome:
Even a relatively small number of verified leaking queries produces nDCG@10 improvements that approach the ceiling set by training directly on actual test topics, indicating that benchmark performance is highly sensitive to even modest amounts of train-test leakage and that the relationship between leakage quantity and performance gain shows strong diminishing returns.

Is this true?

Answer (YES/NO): NO